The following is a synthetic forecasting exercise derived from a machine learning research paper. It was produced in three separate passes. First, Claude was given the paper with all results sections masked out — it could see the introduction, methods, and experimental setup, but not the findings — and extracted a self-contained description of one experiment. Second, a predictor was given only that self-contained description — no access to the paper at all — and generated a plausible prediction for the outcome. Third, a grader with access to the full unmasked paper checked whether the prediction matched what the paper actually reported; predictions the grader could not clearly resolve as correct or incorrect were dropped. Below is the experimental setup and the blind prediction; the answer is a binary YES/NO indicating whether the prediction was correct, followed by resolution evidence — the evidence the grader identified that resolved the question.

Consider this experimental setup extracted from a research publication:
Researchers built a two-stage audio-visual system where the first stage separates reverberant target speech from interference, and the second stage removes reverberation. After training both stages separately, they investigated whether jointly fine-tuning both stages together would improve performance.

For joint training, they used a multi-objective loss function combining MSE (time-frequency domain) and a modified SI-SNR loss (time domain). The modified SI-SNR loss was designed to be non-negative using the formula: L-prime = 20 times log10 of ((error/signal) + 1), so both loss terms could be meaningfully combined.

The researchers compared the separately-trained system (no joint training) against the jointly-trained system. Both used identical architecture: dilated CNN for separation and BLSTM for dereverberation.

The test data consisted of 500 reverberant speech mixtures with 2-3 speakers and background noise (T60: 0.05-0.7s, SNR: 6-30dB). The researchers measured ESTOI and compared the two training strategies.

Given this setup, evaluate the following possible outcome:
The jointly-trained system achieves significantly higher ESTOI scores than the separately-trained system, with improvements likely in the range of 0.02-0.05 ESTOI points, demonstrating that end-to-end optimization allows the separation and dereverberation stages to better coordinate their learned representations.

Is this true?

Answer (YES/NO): NO